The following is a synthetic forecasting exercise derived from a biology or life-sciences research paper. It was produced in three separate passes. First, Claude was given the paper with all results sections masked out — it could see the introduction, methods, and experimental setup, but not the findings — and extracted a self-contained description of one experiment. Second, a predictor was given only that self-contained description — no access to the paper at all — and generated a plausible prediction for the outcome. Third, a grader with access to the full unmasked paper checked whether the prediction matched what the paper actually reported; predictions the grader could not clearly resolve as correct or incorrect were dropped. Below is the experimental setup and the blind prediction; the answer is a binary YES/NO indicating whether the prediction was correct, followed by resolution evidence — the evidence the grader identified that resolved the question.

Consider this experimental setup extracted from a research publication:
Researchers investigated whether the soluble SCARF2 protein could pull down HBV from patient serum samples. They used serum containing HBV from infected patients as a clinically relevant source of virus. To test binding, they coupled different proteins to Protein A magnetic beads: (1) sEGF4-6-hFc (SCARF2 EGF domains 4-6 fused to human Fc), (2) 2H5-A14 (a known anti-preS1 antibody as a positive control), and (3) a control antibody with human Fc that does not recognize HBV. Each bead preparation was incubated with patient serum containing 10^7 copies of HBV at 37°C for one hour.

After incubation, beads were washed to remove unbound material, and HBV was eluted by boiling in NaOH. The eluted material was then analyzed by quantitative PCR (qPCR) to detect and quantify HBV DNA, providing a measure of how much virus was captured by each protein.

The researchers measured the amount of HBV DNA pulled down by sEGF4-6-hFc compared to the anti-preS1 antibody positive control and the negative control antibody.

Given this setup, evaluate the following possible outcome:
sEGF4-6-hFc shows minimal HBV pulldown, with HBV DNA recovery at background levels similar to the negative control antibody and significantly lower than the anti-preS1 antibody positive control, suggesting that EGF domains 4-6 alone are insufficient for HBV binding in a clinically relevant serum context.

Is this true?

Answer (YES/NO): NO